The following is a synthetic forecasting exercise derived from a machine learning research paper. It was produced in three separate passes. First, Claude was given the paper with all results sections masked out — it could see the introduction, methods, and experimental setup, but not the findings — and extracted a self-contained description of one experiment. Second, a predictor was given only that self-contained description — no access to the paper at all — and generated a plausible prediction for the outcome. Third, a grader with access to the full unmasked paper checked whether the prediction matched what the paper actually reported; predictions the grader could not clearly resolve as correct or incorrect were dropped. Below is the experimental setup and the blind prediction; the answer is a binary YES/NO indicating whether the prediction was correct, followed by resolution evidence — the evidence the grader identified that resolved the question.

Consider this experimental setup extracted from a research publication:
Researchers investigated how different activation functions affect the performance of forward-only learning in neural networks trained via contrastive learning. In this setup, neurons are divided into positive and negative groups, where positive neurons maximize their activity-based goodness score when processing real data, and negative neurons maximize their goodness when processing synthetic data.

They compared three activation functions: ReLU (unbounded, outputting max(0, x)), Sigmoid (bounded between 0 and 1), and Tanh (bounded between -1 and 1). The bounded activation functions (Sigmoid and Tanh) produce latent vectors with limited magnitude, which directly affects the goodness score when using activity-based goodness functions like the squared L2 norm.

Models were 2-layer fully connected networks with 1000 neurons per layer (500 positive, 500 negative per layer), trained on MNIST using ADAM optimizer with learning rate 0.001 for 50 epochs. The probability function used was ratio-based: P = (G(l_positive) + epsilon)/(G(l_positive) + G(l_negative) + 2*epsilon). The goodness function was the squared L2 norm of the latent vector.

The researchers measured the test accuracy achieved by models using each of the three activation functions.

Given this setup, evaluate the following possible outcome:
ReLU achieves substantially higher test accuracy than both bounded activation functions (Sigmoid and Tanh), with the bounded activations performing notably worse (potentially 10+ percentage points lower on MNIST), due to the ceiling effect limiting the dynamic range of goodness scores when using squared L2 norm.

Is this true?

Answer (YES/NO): NO